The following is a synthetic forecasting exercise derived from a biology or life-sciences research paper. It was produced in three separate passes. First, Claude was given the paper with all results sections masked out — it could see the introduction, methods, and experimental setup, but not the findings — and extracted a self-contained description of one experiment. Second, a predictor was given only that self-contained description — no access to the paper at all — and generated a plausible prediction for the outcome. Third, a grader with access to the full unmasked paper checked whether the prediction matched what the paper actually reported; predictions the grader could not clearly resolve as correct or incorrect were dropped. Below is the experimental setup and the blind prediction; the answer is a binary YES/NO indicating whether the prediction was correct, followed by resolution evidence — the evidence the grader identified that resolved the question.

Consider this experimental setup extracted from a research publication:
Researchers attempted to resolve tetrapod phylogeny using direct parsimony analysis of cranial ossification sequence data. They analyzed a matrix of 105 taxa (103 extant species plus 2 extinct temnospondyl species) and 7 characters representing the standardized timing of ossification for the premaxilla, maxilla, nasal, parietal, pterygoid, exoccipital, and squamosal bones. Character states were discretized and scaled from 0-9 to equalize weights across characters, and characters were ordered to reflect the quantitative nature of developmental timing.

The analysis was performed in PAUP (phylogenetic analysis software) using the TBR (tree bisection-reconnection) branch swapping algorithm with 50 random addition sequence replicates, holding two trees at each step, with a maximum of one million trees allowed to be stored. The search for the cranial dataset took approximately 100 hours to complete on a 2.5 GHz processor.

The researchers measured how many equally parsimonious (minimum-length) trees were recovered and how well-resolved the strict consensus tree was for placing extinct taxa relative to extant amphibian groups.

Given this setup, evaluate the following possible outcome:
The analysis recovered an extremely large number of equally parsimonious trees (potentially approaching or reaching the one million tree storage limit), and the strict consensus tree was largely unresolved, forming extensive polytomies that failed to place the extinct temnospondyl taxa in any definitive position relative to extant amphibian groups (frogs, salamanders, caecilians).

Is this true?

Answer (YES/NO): NO